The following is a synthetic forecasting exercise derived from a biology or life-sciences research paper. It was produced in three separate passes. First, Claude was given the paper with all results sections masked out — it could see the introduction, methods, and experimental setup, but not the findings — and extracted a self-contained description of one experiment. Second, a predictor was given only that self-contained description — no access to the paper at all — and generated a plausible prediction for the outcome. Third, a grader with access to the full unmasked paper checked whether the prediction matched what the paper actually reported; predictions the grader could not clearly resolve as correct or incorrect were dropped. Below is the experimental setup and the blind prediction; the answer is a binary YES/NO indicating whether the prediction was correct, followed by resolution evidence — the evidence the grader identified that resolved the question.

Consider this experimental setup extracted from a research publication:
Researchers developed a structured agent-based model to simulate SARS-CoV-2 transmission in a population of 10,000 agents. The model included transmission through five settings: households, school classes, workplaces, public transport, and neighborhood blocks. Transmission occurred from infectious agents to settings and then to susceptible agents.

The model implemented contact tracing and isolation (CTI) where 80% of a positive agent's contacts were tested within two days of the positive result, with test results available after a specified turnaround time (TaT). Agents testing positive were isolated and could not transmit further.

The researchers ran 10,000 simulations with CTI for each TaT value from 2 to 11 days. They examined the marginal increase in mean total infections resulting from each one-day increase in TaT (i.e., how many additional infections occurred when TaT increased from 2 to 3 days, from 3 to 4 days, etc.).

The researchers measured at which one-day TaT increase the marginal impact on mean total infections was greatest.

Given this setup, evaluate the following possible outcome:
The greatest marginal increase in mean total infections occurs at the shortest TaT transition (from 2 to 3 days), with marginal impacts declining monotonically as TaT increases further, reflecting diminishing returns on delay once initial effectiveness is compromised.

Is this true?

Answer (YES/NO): NO